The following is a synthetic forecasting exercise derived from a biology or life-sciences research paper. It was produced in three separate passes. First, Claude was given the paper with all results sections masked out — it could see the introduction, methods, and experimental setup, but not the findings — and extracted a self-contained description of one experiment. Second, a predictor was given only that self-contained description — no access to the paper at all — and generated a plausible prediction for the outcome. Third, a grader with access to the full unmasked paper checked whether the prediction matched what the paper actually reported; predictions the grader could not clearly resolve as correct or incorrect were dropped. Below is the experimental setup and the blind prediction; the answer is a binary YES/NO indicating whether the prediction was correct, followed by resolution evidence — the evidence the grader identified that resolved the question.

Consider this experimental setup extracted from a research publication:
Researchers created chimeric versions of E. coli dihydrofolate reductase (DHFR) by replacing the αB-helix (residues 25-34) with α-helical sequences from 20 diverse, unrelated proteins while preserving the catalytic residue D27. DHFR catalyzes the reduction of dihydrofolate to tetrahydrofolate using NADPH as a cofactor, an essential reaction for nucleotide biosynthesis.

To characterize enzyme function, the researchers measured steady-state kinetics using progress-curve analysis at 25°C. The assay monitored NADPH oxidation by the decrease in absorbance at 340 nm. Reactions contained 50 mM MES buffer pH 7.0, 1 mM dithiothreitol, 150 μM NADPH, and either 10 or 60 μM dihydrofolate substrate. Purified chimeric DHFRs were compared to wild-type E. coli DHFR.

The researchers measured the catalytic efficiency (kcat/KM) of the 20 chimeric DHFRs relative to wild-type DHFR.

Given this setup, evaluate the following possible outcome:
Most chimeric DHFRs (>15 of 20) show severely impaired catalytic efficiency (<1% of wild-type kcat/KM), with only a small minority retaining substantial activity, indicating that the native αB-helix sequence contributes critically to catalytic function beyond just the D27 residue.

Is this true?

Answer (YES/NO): YES